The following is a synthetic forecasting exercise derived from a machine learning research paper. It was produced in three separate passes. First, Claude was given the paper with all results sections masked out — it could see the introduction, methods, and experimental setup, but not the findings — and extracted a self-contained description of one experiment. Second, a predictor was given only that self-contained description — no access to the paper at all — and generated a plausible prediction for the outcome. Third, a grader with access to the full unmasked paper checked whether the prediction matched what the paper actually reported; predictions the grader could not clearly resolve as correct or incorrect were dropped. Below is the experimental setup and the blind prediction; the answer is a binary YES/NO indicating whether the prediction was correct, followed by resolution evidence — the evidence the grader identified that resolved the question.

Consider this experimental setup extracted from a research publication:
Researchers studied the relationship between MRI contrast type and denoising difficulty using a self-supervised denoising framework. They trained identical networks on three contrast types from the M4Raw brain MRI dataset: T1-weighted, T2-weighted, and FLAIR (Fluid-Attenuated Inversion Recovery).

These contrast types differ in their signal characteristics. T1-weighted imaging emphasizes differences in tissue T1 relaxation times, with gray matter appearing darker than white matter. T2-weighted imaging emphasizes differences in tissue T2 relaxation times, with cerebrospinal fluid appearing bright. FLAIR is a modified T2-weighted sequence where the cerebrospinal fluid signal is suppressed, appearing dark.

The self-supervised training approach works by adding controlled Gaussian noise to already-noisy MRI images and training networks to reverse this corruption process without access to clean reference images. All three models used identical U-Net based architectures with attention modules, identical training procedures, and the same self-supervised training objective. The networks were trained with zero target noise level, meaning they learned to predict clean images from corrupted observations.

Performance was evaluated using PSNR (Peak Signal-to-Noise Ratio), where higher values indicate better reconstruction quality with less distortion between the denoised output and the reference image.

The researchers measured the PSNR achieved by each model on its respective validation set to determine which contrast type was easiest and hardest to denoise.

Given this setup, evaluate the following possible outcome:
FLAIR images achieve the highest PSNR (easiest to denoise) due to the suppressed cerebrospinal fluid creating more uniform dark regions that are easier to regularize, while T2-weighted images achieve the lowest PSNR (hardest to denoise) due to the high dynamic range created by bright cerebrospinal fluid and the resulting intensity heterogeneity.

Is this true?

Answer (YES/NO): NO